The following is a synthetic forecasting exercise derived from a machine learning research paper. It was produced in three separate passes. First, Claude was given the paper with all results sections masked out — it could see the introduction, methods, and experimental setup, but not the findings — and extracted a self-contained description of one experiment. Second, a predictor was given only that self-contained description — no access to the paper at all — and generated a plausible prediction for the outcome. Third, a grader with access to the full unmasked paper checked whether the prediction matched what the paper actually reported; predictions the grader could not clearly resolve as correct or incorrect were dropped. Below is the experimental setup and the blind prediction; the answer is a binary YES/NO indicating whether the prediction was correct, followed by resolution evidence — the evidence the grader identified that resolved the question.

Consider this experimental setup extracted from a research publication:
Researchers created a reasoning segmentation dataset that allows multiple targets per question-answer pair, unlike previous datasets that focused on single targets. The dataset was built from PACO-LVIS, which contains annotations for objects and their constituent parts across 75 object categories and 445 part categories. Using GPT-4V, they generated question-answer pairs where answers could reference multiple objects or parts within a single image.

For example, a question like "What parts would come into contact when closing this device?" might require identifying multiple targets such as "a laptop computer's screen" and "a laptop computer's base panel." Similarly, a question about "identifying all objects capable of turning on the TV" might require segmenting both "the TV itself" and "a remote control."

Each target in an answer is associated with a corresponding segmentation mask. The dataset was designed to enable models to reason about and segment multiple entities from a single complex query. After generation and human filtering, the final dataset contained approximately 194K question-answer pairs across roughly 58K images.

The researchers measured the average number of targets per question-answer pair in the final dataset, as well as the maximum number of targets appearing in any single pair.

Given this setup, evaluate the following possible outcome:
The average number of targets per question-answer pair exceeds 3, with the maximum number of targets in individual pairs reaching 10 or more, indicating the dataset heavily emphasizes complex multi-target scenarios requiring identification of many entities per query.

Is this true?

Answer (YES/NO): NO